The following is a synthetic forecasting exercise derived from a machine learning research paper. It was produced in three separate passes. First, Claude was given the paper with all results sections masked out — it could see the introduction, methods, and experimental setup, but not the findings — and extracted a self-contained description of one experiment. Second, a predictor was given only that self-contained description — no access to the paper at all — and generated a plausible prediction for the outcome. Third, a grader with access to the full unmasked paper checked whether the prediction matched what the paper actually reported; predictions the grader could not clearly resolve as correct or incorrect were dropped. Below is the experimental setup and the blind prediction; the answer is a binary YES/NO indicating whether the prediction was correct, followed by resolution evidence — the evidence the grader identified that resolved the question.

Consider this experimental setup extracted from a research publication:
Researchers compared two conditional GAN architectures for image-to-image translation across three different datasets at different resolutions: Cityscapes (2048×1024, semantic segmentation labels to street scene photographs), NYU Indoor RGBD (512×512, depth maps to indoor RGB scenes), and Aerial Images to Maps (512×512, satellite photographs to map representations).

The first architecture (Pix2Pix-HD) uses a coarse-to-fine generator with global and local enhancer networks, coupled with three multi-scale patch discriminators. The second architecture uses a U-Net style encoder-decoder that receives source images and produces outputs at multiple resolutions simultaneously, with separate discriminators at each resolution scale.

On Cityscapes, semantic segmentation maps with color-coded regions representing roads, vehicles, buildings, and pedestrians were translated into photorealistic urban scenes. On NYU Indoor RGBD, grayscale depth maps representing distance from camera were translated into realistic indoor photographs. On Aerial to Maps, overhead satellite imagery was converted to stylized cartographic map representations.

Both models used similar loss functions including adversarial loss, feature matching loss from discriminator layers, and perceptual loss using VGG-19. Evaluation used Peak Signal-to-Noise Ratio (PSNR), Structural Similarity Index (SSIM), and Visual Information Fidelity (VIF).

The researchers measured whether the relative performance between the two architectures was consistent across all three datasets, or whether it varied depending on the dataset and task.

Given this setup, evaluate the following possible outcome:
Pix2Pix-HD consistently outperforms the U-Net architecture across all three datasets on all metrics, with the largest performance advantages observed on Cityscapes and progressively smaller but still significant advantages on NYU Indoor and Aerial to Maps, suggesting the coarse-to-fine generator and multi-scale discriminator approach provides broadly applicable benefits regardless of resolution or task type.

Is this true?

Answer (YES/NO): NO